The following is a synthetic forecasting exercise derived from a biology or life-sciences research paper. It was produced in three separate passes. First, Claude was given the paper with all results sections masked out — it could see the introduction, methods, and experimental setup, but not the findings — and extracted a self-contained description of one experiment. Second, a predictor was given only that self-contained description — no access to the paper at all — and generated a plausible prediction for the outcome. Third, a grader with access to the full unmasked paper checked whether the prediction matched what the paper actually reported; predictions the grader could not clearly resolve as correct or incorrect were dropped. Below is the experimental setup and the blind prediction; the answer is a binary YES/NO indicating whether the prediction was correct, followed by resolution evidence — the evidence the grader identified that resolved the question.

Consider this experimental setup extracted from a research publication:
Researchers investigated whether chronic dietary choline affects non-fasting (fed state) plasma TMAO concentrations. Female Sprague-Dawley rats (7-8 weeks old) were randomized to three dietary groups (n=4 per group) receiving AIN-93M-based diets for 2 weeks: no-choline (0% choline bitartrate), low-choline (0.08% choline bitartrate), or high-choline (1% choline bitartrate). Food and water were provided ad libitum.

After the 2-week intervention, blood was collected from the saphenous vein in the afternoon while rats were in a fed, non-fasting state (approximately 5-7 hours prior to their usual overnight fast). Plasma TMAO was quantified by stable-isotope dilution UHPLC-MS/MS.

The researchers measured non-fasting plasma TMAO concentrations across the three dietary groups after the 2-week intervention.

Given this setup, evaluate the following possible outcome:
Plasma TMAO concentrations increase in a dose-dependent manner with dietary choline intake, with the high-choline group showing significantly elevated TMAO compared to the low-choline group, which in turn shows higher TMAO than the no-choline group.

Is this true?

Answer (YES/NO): NO